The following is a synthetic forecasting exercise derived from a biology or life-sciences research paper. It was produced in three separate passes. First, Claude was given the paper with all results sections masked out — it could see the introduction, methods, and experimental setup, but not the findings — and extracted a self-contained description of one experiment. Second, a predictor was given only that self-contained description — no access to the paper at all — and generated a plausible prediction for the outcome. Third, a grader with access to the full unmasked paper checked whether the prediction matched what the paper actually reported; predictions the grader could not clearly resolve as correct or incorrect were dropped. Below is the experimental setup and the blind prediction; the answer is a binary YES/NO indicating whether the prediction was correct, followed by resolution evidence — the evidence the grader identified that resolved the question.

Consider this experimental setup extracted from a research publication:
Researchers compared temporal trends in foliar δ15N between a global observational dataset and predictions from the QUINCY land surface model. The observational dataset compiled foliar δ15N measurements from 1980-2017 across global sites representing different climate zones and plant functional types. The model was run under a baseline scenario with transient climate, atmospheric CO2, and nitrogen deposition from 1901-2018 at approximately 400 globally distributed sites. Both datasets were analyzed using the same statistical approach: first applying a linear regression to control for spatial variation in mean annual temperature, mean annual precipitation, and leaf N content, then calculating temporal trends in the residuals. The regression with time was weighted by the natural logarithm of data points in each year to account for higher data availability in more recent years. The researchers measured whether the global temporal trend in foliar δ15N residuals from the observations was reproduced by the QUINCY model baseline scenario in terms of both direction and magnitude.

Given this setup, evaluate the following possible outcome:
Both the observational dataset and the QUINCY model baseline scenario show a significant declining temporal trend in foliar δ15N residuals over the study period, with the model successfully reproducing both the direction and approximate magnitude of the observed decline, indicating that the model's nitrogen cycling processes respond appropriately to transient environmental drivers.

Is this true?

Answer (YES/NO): NO